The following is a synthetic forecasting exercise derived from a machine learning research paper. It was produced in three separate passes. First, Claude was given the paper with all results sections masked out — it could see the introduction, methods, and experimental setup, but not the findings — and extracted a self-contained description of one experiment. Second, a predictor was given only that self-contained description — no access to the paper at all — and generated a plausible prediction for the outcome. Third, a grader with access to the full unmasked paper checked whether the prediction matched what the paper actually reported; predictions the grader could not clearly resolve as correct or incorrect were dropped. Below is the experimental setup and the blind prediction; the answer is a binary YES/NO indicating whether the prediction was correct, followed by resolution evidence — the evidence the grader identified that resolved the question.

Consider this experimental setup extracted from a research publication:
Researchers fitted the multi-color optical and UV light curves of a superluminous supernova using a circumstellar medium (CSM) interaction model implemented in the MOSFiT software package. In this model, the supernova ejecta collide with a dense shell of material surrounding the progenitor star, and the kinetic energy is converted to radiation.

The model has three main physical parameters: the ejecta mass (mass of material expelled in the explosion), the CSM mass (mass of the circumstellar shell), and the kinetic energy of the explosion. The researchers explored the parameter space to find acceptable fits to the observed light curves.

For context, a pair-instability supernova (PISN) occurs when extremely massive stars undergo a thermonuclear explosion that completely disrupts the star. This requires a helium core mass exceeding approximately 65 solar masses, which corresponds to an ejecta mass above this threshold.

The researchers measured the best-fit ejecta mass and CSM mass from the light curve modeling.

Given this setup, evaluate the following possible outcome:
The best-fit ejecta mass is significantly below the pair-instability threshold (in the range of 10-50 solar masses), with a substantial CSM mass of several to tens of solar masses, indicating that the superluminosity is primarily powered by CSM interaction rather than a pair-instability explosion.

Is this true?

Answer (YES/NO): NO